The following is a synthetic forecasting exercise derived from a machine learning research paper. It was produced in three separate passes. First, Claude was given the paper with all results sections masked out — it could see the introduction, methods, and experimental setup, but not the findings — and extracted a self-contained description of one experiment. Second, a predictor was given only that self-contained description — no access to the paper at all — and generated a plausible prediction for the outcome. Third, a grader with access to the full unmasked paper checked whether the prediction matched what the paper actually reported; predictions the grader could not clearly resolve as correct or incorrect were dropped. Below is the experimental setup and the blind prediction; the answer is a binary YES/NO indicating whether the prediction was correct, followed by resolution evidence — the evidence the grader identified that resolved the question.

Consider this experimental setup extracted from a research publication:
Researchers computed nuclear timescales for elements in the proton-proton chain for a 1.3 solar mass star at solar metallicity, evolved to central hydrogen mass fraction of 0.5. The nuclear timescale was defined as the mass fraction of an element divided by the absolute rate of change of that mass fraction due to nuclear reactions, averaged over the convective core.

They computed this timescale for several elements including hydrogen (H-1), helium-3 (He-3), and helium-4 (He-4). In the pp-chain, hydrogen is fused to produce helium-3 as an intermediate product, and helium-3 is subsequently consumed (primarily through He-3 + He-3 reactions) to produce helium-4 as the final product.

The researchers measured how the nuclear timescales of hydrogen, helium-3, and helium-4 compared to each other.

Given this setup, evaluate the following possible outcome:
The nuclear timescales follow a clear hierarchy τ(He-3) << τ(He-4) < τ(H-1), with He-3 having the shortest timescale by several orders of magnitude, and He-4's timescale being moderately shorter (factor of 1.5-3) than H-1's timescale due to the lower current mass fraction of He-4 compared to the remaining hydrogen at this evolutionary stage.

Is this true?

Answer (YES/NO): NO